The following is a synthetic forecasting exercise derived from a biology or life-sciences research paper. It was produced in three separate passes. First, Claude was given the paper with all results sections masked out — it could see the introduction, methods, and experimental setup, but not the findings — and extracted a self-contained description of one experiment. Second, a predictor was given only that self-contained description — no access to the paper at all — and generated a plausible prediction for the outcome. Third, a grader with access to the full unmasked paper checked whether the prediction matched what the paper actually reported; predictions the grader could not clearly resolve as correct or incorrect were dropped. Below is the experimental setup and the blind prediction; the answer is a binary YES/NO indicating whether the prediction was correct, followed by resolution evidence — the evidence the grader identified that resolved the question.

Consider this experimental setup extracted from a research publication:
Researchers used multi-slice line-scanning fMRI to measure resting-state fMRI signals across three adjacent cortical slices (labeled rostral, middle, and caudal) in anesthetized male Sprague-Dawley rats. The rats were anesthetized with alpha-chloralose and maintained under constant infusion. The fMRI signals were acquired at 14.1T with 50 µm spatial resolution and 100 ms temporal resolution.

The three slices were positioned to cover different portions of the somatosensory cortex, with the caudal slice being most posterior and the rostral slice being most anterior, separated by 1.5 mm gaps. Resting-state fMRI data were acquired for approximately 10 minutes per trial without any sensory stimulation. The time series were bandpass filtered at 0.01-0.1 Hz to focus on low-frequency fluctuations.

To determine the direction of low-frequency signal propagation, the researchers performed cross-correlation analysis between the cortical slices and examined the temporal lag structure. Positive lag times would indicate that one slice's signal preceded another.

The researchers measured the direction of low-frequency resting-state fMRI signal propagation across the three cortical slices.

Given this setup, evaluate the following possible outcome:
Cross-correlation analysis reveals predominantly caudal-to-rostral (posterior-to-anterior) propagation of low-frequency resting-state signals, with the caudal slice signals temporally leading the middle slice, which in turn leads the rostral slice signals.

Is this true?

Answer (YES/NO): YES